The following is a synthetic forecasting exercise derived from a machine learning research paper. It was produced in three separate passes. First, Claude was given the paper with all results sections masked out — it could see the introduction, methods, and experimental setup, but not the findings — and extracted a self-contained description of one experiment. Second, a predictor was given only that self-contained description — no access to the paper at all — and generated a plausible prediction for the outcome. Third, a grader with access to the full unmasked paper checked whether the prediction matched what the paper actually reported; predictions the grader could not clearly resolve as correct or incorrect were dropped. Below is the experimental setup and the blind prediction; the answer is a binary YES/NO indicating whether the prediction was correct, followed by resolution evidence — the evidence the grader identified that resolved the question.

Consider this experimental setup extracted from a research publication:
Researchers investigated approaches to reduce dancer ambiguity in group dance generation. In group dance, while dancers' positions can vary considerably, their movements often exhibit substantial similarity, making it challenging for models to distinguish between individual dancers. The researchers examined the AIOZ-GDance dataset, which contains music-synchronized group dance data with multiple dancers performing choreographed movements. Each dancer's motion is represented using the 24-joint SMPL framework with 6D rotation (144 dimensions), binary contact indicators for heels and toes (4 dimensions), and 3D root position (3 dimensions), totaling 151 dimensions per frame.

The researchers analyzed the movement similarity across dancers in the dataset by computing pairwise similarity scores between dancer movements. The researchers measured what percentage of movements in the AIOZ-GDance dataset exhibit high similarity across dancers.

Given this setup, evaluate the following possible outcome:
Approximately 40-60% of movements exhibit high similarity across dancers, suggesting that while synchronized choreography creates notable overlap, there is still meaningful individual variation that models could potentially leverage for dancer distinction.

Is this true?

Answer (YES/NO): NO